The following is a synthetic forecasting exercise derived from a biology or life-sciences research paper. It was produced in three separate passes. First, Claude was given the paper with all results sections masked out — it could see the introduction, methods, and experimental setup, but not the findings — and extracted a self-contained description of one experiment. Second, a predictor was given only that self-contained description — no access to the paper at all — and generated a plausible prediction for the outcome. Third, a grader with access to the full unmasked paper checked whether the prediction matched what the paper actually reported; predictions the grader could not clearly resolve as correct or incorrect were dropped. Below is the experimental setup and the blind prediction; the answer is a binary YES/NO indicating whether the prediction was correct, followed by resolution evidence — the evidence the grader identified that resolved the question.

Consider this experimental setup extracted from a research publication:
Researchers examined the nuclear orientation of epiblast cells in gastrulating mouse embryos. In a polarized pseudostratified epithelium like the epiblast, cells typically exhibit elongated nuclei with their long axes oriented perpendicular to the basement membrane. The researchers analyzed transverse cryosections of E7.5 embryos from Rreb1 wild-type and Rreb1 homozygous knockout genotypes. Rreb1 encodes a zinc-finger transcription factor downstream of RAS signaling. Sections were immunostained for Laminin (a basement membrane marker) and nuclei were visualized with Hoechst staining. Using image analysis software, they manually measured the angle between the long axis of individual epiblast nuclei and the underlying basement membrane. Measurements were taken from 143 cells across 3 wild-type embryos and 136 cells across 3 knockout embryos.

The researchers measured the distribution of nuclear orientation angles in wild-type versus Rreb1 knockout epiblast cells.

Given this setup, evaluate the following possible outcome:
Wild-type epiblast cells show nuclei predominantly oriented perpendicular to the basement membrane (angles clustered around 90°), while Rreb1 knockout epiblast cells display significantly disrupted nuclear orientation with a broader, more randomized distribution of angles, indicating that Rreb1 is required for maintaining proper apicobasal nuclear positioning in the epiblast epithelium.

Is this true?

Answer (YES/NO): YES